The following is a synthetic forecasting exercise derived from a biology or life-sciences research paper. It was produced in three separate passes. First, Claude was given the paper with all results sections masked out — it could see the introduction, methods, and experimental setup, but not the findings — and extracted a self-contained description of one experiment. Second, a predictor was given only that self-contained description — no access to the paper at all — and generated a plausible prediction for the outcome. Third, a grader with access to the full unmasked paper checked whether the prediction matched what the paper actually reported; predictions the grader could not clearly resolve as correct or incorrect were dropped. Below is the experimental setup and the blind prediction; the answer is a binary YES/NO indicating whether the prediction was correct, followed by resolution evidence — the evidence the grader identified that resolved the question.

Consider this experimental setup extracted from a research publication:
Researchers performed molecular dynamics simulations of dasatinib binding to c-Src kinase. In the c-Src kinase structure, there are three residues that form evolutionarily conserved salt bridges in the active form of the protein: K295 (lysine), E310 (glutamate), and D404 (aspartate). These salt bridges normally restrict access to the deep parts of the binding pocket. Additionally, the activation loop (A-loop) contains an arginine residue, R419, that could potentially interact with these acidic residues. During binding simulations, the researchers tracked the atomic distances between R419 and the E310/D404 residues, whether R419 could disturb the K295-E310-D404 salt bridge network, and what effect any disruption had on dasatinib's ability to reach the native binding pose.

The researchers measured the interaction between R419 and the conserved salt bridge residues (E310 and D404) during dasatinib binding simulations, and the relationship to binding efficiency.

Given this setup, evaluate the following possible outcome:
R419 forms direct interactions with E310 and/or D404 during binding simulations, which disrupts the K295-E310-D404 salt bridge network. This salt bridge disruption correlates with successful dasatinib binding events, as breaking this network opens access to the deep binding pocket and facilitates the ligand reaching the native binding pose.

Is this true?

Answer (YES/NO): YES